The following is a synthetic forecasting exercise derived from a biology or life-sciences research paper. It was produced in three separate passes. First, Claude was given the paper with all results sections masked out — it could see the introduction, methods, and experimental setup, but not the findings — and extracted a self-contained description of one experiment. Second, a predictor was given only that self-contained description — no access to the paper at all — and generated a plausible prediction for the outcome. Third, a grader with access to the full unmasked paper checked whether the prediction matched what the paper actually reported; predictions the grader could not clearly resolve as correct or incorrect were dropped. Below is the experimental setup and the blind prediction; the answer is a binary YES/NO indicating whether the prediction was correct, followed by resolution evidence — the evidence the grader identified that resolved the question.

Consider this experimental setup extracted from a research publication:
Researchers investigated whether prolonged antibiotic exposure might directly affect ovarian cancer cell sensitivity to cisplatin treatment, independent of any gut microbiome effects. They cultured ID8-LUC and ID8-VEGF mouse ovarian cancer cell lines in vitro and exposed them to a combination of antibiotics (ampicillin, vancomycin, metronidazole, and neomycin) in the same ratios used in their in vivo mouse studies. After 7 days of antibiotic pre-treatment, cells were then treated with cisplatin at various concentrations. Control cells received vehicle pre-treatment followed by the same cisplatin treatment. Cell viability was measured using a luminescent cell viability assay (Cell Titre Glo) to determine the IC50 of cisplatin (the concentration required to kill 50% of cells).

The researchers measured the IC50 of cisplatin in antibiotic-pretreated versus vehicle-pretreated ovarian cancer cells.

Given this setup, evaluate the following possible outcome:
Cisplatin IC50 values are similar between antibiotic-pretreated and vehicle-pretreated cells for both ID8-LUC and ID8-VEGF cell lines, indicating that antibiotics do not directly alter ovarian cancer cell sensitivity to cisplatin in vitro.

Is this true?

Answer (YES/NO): YES